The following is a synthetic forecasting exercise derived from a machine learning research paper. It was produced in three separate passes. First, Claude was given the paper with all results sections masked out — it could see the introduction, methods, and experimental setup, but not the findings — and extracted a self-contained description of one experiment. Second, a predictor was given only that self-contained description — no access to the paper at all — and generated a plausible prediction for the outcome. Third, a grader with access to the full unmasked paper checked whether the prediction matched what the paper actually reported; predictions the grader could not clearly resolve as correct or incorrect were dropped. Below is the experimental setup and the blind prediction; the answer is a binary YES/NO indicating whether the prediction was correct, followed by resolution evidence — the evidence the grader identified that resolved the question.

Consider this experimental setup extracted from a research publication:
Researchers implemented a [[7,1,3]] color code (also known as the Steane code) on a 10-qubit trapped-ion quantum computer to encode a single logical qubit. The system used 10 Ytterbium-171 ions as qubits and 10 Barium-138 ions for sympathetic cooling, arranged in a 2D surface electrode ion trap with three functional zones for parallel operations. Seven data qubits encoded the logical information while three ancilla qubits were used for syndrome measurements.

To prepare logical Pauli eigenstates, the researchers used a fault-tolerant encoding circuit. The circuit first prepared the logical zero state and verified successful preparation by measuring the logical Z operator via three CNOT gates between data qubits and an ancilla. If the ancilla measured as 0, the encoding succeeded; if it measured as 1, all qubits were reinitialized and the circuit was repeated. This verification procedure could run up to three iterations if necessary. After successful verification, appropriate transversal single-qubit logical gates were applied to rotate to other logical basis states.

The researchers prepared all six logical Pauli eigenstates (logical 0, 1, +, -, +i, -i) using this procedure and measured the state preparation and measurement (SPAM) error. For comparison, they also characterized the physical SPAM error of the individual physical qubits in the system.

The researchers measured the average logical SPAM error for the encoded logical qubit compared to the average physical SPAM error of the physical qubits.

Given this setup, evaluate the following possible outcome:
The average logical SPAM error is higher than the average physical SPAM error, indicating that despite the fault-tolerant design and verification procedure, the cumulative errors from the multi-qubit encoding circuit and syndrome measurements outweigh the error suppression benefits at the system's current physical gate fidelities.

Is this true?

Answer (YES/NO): NO